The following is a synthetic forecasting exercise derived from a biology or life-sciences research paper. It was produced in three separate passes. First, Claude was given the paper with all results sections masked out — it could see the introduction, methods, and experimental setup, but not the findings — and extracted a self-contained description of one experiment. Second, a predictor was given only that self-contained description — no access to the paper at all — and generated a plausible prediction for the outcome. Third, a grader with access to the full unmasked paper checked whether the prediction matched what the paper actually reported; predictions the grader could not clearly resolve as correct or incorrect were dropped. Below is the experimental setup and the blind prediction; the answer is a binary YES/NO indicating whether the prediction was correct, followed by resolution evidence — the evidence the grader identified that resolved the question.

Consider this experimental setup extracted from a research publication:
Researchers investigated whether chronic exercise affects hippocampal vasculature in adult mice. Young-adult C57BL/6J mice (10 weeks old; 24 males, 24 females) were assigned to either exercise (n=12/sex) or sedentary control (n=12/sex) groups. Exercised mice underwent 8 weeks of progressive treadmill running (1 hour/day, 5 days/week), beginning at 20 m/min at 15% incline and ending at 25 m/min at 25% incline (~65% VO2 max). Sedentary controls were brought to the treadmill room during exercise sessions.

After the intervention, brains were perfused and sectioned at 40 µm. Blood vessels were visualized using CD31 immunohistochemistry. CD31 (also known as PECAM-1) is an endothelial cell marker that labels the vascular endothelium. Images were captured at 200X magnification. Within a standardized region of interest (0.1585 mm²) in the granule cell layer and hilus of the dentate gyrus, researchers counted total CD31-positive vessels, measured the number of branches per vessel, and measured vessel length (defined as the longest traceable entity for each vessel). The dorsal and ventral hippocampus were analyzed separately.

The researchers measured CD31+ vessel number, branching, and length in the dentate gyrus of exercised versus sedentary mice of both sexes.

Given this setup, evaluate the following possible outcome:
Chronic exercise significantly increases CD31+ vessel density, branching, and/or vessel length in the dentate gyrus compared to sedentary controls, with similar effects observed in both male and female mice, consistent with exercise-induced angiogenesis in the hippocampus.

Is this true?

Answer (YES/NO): NO